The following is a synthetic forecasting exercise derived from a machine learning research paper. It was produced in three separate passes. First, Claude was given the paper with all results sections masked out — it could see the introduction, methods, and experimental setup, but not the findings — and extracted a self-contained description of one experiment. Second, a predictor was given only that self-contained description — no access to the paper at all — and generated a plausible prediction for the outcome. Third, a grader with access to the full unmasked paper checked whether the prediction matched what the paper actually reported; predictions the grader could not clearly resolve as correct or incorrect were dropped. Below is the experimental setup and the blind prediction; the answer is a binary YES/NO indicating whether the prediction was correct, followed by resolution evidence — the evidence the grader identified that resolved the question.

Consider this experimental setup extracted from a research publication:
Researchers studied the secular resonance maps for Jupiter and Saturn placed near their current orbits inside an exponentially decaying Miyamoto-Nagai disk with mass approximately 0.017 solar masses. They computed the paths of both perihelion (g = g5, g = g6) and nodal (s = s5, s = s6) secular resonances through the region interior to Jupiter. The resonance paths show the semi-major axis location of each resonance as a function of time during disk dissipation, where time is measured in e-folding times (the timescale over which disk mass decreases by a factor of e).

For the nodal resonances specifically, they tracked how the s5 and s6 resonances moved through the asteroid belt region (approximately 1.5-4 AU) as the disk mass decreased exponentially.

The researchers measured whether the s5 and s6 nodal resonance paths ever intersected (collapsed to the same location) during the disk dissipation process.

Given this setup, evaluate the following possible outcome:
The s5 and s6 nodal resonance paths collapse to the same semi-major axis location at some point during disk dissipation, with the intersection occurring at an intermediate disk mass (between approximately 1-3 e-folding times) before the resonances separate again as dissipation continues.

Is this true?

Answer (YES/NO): YES